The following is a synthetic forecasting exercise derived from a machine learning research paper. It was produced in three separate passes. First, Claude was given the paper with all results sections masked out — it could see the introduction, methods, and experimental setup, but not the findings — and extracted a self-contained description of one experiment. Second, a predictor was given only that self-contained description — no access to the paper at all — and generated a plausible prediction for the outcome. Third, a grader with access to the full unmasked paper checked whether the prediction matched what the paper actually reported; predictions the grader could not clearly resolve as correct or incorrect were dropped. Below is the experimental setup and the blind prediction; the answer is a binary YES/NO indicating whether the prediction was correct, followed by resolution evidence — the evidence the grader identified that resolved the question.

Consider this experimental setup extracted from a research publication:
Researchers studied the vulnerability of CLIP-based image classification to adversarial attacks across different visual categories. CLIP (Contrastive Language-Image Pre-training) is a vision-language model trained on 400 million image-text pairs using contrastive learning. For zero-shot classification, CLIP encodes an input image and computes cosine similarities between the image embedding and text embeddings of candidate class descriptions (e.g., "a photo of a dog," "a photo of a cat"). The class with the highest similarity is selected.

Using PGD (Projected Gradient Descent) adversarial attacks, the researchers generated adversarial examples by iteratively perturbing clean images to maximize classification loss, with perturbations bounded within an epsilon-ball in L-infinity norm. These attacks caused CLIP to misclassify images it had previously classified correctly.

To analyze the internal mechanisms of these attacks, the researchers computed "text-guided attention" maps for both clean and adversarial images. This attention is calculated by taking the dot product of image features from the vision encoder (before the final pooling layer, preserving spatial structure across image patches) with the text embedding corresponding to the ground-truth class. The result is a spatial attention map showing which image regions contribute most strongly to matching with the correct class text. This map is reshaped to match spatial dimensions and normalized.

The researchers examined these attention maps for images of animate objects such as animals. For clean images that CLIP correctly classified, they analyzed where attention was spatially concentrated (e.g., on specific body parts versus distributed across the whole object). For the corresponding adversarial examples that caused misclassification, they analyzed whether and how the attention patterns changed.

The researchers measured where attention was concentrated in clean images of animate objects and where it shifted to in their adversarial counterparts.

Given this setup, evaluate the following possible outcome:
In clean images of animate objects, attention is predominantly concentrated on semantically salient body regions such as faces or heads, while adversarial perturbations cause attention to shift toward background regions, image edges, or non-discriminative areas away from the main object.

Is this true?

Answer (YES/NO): NO